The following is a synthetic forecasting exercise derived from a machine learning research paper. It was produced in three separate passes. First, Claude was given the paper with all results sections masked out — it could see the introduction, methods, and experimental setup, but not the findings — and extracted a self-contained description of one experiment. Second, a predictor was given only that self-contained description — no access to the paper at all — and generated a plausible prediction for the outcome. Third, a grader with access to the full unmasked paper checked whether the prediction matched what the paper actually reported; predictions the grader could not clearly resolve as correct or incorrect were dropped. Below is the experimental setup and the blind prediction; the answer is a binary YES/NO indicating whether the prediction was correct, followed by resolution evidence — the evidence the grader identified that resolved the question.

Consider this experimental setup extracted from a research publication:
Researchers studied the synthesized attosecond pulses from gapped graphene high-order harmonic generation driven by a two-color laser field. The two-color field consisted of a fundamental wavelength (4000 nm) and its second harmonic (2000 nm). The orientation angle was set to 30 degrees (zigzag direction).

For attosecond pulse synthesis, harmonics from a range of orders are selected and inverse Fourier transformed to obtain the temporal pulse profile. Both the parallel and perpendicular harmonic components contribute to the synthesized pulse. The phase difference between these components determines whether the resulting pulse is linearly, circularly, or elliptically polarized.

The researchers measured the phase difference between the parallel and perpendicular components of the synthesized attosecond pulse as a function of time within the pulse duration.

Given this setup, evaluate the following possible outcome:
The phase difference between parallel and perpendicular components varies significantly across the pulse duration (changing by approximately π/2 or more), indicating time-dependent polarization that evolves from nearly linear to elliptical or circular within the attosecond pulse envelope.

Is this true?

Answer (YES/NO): NO